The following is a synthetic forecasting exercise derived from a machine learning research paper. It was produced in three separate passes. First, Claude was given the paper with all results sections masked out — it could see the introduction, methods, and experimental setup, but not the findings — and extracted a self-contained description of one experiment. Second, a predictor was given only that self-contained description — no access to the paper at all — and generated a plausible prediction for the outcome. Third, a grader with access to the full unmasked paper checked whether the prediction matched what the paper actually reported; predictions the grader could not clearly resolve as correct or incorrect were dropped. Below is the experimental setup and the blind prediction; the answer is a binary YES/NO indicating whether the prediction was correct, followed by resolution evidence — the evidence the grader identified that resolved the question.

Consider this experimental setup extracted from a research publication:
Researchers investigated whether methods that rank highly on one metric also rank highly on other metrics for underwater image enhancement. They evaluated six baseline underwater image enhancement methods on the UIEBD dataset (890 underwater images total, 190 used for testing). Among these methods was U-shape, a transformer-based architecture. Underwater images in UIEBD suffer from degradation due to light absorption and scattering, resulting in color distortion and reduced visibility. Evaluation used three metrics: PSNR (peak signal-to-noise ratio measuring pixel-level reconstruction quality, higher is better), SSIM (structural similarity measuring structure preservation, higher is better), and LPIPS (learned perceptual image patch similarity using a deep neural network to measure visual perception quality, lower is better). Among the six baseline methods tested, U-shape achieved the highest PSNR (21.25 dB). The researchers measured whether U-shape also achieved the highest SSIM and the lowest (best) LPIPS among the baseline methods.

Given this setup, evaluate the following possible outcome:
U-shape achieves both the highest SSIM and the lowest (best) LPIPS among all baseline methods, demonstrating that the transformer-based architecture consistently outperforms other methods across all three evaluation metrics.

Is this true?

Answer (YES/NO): YES